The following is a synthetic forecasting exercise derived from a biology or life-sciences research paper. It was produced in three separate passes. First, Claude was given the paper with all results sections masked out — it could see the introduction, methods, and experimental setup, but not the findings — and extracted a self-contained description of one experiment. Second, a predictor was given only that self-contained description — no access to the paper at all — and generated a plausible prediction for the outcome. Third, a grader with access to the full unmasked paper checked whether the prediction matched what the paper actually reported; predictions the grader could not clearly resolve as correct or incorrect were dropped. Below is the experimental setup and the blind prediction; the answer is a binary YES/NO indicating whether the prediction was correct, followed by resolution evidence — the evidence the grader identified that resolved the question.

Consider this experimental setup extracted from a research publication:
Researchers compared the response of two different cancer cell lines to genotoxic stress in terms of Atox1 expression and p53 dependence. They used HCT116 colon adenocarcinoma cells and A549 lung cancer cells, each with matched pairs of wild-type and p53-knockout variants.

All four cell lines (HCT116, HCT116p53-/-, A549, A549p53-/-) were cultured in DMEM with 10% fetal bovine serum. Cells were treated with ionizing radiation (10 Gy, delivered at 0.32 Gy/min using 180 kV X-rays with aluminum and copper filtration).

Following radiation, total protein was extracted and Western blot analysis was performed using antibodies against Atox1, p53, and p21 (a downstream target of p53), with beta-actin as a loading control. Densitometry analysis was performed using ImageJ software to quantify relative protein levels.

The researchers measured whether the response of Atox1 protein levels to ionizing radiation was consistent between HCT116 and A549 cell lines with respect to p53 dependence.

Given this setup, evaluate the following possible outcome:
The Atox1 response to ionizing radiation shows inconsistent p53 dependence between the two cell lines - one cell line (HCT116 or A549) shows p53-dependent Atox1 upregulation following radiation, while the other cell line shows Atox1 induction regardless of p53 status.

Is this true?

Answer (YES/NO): NO